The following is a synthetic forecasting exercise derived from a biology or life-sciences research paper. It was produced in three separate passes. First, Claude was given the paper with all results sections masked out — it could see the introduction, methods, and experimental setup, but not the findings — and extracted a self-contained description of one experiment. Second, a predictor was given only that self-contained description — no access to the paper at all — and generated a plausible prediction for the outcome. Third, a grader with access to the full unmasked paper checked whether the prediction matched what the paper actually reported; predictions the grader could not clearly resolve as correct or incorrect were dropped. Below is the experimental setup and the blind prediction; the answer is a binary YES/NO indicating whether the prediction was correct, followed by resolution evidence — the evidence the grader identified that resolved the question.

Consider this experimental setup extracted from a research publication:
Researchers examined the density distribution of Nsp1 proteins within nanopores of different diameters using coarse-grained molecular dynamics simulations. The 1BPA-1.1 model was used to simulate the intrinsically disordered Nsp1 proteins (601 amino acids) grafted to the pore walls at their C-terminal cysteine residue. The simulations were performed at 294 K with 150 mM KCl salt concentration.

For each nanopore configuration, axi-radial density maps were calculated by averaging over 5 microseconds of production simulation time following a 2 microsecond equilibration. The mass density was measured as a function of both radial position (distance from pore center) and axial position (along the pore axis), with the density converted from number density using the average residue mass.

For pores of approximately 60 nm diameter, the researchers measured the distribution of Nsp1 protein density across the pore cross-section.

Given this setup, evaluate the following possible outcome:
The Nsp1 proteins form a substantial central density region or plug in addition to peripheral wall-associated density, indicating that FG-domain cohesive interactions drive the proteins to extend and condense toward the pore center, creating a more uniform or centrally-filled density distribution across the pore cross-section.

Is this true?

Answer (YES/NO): NO